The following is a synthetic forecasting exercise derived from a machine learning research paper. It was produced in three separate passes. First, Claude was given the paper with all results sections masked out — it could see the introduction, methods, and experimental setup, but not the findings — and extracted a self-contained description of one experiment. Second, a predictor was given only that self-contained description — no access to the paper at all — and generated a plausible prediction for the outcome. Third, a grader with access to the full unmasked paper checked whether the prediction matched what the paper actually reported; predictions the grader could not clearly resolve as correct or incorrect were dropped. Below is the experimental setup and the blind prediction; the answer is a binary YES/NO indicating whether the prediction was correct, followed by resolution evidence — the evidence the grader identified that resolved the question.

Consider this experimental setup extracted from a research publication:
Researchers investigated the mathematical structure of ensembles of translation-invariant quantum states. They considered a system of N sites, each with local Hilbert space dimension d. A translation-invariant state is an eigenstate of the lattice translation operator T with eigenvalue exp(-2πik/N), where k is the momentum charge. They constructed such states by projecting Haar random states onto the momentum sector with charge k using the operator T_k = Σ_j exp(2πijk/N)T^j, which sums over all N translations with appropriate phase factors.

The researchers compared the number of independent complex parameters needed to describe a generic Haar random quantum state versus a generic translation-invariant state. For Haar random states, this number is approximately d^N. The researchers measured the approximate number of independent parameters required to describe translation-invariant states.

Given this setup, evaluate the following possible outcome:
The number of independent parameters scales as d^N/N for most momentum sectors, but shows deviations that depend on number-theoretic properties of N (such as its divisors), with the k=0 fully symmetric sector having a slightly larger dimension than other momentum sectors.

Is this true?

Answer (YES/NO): NO